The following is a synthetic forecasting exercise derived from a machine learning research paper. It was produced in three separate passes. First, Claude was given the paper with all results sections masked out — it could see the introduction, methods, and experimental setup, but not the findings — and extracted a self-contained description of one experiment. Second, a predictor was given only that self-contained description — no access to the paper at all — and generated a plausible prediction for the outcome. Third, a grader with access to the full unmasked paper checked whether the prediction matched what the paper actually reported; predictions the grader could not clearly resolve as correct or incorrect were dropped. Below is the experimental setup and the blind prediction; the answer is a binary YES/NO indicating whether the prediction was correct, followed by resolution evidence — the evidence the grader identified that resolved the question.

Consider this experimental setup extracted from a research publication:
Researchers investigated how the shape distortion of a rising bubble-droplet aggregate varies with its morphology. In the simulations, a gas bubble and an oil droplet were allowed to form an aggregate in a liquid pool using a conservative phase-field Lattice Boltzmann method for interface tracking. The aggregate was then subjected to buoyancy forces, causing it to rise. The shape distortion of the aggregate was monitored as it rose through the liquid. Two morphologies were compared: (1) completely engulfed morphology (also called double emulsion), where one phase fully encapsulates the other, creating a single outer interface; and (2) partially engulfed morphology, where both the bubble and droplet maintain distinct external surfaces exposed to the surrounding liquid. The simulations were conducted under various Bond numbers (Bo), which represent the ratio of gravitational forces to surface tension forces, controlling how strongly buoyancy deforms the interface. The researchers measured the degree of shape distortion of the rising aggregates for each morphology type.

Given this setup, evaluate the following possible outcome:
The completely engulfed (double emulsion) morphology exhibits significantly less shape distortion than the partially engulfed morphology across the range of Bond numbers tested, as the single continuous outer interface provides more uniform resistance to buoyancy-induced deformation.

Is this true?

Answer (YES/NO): YES